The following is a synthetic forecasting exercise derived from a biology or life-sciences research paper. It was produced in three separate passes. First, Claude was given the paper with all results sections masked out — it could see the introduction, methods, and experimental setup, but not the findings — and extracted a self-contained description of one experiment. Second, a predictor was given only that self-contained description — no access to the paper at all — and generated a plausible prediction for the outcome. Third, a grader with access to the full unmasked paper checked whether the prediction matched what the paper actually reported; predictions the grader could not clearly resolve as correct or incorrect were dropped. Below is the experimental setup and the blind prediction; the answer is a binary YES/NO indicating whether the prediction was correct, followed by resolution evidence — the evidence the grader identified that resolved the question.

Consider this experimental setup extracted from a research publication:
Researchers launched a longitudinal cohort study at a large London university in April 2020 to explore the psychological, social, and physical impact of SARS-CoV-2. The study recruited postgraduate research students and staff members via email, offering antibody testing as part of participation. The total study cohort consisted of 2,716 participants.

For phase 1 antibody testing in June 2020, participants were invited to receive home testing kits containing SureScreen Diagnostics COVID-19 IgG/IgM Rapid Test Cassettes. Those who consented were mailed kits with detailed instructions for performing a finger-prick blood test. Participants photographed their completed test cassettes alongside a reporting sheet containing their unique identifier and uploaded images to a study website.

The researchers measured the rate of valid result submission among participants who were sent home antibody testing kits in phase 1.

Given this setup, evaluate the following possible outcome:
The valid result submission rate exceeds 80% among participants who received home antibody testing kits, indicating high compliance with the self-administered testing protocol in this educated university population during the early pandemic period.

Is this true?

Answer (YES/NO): YES